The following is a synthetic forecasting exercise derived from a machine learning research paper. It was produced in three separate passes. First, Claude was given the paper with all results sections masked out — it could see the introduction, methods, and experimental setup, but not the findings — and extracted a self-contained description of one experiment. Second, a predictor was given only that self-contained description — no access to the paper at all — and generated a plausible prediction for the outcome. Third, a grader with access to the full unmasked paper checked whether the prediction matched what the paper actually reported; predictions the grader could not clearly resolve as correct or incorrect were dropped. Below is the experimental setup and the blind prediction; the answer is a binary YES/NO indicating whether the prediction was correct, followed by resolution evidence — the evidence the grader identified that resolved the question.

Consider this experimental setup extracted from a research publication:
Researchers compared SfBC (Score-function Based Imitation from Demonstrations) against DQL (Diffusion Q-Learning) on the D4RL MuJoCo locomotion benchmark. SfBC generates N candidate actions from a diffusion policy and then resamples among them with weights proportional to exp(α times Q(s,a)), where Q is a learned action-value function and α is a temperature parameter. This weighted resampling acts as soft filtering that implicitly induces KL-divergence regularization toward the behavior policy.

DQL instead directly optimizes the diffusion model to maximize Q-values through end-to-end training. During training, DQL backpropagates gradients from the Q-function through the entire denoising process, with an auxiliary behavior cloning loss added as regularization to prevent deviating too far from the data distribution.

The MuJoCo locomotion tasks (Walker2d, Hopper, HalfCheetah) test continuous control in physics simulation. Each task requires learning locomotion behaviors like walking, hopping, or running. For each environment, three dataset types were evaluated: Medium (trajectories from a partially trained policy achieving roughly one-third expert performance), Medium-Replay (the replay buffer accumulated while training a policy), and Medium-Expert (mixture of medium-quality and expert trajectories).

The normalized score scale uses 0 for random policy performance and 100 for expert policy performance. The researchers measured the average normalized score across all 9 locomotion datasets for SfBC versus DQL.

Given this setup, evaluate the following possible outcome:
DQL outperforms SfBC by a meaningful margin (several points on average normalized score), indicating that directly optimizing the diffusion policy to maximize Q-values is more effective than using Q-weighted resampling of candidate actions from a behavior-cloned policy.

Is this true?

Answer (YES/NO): YES